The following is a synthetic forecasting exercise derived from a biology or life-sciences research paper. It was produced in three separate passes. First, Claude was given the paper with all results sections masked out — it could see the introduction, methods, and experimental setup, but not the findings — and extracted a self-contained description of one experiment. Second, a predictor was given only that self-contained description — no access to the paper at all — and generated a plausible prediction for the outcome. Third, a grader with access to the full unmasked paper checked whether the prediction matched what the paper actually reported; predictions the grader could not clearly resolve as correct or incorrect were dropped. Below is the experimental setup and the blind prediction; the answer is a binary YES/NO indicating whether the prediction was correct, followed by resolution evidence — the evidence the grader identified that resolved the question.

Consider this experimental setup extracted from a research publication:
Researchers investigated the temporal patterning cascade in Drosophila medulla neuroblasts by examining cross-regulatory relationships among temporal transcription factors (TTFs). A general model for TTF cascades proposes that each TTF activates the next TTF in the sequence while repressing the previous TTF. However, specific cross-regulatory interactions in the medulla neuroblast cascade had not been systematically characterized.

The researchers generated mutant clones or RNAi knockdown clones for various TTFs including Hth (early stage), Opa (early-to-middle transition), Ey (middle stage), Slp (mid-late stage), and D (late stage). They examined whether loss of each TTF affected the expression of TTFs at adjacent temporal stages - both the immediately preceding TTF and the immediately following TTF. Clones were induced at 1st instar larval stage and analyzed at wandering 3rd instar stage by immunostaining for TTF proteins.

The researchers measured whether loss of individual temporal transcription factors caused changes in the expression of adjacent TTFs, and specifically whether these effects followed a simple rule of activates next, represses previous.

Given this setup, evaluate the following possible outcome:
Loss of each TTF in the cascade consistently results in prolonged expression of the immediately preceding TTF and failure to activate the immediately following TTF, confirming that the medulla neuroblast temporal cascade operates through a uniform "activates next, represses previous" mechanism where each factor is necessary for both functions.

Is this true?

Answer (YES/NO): NO